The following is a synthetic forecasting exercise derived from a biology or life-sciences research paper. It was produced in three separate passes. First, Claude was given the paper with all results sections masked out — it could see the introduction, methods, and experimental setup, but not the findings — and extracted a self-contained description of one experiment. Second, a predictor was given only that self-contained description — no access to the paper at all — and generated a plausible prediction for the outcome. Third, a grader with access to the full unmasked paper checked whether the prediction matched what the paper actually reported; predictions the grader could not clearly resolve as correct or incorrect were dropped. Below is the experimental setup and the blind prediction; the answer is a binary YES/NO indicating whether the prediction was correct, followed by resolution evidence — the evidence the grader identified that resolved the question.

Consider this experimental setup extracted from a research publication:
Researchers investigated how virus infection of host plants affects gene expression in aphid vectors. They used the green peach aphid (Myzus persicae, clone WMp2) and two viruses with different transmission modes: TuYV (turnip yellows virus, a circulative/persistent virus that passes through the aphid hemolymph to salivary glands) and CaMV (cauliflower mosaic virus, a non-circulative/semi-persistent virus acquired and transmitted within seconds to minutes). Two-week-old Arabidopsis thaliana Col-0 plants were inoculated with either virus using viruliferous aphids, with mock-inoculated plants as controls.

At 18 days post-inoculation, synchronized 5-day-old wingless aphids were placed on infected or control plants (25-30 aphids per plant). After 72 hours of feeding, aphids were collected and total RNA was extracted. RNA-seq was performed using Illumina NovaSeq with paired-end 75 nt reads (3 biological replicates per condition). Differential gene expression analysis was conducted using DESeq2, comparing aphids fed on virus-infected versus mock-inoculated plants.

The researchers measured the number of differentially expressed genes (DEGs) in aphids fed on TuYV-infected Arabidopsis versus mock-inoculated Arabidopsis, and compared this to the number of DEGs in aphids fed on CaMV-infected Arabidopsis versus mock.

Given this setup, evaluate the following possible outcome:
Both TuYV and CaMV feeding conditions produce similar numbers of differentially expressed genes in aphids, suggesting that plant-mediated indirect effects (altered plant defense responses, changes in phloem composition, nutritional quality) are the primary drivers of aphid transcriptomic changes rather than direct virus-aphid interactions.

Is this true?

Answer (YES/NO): YES